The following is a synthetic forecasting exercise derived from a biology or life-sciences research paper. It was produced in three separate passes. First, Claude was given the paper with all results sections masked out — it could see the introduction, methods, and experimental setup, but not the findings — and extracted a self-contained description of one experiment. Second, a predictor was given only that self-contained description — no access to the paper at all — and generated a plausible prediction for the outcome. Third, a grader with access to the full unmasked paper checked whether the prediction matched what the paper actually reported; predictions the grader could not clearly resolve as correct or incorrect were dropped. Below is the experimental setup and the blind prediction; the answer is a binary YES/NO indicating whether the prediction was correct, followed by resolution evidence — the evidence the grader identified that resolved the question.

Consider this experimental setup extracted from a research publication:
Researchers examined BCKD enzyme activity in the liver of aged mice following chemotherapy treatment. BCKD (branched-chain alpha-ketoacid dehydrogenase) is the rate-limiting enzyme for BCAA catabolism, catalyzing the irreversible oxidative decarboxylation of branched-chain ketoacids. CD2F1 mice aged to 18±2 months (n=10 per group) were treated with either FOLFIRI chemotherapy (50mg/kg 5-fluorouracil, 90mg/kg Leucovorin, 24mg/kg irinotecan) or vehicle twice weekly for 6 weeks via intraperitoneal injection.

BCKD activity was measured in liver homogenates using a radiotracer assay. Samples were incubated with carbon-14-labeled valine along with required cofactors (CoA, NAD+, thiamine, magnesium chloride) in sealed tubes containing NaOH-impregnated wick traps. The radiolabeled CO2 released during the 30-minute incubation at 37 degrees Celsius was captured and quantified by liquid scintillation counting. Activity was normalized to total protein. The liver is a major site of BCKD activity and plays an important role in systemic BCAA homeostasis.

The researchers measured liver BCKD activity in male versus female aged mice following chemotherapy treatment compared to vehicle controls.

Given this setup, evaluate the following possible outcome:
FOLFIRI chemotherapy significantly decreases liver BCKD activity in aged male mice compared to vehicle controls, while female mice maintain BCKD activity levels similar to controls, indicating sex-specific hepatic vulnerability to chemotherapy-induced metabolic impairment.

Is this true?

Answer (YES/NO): NO